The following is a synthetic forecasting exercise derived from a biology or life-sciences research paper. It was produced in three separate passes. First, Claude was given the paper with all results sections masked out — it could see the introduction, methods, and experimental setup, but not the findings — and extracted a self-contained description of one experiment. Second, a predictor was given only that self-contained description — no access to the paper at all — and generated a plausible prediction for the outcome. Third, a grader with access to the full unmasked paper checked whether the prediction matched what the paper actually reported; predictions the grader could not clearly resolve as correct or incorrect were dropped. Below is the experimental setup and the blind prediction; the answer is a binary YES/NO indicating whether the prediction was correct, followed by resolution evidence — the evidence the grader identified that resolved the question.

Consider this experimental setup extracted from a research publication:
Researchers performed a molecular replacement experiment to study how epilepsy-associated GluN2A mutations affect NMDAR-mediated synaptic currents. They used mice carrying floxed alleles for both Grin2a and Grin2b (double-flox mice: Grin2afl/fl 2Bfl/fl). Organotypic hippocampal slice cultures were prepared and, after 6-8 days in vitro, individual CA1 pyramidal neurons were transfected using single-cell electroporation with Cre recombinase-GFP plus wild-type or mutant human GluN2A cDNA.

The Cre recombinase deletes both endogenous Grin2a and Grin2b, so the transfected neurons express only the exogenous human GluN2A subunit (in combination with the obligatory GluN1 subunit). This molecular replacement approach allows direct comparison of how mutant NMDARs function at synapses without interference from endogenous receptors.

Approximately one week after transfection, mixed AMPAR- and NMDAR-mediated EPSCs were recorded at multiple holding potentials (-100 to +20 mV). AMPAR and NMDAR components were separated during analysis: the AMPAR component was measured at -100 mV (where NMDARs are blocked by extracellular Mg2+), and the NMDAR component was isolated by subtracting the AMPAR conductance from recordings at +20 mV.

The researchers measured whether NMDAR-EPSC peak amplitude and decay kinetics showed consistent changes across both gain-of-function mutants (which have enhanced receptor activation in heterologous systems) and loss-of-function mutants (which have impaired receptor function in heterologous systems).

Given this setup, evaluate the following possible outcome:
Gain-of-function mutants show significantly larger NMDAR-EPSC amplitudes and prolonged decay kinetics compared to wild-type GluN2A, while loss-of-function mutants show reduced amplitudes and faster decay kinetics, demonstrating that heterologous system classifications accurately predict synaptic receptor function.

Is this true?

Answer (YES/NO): NO